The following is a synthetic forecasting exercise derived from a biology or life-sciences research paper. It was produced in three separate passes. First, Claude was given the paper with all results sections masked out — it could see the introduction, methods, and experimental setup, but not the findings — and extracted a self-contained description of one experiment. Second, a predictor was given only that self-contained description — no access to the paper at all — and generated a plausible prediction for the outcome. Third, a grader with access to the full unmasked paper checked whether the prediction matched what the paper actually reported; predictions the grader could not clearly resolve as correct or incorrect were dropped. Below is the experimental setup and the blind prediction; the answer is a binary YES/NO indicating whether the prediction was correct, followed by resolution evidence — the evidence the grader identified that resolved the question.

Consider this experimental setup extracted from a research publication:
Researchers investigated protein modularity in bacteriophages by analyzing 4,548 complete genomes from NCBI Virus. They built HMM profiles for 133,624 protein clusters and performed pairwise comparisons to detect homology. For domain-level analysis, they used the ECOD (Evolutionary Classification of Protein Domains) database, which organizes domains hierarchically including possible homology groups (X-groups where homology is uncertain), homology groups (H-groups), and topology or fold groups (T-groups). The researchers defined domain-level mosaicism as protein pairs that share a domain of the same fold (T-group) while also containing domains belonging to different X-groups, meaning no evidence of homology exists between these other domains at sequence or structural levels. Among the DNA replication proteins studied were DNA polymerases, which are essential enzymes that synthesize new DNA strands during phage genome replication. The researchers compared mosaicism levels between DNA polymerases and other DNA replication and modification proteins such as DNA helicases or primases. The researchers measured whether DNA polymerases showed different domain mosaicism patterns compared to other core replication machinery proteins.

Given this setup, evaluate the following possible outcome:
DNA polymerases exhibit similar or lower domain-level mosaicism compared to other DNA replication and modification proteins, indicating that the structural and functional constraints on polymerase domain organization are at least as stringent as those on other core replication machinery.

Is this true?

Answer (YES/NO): NO